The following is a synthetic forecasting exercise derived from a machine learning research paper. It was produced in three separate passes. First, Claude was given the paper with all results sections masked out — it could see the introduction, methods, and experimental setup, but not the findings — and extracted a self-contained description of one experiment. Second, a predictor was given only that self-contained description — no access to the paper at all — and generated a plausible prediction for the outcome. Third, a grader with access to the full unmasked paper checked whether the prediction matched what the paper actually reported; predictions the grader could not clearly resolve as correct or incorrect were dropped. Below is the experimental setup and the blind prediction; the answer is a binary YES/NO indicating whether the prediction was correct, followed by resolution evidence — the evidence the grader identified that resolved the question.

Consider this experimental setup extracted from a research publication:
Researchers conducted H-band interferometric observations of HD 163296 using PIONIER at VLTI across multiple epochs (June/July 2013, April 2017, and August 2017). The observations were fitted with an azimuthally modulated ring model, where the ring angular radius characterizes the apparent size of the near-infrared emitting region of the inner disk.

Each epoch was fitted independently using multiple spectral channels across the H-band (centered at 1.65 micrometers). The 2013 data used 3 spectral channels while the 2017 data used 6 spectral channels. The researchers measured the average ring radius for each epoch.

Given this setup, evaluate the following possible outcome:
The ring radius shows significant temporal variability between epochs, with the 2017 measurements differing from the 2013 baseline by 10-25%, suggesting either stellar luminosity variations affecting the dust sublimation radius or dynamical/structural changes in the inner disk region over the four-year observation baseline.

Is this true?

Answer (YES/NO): NO